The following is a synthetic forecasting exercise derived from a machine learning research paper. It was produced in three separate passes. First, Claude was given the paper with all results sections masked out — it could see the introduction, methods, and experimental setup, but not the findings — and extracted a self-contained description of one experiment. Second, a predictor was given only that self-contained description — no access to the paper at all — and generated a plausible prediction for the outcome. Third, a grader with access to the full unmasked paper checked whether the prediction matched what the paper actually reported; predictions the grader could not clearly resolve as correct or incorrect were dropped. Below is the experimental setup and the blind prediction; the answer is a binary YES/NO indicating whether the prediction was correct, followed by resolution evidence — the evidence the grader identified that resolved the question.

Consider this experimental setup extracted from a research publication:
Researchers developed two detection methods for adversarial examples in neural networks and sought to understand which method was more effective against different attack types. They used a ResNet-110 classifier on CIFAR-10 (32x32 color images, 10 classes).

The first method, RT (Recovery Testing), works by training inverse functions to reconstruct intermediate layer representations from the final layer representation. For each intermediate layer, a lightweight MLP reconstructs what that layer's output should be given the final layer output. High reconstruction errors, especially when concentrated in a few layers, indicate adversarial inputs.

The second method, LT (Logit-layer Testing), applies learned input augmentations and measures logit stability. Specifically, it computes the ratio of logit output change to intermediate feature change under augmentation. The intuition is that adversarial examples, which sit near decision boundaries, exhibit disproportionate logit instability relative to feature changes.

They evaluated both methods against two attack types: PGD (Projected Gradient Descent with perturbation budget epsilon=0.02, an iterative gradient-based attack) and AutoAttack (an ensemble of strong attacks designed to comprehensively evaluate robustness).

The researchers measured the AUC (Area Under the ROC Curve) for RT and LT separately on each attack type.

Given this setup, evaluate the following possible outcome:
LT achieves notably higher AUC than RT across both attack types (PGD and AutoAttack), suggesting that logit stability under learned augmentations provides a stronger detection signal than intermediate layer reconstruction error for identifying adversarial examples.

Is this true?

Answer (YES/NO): NO